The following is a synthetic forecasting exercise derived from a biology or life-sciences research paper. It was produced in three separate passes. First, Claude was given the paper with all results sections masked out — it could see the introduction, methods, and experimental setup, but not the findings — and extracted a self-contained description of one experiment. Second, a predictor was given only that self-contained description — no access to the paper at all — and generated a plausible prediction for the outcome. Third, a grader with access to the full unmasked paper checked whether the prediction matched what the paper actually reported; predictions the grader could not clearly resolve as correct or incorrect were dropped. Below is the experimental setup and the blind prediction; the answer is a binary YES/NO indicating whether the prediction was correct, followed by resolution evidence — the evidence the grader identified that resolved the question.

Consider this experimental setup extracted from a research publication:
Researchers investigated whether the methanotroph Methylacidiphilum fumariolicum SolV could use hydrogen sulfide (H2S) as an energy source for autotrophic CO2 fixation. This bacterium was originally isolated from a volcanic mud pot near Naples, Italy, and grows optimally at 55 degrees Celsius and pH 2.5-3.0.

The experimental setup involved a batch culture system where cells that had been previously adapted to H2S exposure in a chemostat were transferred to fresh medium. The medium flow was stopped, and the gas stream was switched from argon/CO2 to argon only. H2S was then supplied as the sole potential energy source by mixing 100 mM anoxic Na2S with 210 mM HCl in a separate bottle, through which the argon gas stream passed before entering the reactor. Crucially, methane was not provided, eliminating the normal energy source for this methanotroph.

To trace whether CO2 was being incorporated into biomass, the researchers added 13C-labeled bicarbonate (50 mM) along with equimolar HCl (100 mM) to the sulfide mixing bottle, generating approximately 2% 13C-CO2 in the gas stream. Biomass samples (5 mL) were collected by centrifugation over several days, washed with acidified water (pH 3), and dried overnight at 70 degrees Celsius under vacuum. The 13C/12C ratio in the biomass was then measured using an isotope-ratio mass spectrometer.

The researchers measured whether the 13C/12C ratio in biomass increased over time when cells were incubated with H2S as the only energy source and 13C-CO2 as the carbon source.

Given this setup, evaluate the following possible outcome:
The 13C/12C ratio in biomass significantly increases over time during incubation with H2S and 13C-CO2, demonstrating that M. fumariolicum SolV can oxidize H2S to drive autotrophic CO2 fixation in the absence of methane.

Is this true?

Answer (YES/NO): YES